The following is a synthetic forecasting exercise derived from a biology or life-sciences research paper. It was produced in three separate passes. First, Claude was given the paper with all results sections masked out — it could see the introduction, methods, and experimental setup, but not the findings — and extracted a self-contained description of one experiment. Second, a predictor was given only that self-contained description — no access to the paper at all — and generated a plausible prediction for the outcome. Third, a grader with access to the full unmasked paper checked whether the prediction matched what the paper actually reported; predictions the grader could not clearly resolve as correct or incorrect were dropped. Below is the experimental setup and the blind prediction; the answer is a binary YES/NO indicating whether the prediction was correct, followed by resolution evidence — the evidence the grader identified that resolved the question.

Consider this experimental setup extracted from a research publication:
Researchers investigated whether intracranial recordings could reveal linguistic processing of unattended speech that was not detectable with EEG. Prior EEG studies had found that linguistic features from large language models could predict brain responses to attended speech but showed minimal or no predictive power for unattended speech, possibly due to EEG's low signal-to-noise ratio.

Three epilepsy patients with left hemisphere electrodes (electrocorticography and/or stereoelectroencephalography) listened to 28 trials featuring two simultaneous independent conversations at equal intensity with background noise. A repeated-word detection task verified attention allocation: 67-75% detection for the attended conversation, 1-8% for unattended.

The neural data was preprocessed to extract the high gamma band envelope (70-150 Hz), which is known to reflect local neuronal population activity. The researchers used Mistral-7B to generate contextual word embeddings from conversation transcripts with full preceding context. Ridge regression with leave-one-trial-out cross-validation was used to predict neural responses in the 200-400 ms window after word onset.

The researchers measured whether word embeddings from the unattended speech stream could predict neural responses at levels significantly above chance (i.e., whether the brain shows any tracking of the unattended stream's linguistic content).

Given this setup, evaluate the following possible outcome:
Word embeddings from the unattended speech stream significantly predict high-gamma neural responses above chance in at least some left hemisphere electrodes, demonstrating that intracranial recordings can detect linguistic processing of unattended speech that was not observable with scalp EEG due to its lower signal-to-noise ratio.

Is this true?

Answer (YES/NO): YES